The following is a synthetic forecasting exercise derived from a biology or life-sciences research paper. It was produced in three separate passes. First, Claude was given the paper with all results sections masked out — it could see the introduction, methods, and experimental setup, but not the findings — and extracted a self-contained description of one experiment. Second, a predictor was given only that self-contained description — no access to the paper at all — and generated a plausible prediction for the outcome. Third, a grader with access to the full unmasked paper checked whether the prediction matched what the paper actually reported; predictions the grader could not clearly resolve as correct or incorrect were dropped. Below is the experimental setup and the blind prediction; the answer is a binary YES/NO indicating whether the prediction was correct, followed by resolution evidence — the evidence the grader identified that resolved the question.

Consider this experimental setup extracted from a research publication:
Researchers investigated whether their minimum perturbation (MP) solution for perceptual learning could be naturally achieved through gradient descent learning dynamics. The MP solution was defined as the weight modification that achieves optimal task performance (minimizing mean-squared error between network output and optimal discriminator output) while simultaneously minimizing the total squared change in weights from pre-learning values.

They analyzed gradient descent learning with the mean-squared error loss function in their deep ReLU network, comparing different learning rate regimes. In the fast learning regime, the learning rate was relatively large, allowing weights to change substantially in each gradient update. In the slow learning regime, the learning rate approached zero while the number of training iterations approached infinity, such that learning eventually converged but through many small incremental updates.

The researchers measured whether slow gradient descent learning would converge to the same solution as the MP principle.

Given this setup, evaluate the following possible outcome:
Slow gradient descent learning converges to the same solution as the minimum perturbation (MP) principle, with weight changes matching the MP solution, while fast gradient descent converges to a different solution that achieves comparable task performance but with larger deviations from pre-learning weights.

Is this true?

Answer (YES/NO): NO